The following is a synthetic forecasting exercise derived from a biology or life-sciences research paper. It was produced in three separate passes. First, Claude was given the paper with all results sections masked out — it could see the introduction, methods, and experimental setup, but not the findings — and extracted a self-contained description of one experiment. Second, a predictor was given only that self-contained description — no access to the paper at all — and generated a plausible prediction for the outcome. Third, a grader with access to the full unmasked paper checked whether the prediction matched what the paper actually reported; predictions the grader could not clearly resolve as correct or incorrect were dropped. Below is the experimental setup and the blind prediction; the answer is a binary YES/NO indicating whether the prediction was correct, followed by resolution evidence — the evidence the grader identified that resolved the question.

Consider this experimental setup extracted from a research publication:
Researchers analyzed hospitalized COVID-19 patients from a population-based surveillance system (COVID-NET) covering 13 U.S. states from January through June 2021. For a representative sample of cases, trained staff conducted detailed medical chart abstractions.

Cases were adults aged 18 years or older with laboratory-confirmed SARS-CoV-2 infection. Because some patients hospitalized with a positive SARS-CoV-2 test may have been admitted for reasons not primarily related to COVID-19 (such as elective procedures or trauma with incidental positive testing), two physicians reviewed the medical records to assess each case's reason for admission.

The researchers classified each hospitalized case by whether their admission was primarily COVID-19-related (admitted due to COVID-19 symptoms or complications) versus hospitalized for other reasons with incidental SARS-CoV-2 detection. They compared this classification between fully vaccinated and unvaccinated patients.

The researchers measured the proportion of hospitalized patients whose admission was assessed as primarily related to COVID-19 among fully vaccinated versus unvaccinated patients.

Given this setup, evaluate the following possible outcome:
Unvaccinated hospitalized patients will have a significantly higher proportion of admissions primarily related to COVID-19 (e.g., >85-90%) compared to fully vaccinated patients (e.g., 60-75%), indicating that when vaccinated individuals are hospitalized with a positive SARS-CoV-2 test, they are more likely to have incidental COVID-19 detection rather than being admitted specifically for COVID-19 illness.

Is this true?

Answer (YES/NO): NO